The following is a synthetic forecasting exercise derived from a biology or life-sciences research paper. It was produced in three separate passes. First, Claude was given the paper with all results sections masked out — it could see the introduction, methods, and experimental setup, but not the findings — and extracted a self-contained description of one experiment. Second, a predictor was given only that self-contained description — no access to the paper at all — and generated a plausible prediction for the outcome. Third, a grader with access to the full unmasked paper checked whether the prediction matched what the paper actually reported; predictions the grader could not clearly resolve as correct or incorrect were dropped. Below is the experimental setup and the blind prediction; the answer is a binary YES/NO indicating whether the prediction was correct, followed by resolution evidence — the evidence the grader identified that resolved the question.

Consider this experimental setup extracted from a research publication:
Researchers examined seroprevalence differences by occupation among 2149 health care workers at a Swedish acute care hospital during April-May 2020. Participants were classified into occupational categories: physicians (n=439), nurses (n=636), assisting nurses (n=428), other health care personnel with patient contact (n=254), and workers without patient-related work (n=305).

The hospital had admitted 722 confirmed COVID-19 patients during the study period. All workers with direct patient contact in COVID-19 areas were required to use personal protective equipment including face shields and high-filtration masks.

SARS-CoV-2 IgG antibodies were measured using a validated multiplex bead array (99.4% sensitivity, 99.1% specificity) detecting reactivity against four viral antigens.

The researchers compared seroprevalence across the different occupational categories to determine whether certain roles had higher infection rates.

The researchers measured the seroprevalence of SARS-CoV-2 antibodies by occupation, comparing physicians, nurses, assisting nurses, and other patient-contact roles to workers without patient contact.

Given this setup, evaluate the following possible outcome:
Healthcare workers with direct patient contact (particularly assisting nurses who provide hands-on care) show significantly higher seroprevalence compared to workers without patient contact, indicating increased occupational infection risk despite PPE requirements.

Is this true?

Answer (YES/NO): YES